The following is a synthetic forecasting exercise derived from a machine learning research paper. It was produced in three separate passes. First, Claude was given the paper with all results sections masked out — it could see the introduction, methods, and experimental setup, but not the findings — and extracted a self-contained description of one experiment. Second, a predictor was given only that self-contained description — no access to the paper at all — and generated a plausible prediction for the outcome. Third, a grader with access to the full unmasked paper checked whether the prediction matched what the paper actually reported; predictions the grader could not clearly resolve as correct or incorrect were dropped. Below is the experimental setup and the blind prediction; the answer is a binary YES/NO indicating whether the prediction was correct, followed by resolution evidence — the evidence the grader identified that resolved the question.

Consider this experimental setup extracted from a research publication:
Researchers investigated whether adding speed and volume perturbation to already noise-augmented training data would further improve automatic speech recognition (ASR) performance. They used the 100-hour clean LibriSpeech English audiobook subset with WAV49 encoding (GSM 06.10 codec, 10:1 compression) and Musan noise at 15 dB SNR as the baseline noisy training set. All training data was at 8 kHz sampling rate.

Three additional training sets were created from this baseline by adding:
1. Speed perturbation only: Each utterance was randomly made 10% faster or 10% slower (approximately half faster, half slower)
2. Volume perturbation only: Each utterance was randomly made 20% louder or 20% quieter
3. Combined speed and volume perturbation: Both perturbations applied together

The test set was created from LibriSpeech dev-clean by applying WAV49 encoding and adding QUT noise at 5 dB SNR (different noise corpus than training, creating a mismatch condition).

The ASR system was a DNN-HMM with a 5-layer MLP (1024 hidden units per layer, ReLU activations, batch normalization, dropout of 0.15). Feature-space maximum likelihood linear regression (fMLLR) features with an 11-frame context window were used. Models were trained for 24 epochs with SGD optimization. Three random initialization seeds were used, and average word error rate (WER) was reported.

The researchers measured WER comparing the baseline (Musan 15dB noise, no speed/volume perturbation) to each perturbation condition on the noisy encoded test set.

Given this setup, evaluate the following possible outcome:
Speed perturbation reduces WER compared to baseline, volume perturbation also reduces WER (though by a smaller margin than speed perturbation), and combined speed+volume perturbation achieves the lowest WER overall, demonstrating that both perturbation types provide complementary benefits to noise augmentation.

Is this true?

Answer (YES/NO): NO